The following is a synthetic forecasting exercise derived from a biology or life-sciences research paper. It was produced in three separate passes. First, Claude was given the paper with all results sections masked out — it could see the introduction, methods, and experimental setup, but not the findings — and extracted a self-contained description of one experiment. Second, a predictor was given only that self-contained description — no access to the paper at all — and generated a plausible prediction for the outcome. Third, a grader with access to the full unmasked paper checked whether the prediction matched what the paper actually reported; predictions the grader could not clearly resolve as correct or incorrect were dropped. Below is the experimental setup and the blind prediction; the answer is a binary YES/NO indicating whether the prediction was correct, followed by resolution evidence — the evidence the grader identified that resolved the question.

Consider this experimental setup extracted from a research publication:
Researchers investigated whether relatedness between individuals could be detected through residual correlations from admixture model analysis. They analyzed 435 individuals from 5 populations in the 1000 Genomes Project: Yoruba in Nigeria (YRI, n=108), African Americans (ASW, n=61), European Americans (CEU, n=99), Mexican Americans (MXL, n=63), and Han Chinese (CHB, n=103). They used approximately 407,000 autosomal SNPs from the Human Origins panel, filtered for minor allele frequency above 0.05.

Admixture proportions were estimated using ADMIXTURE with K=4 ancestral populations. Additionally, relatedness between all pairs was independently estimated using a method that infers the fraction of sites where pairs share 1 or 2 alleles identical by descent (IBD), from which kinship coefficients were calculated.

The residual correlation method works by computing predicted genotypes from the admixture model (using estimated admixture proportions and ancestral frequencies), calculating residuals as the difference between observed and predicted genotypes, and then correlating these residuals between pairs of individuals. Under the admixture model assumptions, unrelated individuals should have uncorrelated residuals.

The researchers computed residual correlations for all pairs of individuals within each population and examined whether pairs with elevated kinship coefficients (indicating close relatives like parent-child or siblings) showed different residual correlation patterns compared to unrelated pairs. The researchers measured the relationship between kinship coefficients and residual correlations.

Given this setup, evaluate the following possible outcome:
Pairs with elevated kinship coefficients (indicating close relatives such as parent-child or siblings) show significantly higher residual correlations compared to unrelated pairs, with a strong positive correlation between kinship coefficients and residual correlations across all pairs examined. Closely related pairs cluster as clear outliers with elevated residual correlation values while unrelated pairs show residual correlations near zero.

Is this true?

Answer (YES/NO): YES